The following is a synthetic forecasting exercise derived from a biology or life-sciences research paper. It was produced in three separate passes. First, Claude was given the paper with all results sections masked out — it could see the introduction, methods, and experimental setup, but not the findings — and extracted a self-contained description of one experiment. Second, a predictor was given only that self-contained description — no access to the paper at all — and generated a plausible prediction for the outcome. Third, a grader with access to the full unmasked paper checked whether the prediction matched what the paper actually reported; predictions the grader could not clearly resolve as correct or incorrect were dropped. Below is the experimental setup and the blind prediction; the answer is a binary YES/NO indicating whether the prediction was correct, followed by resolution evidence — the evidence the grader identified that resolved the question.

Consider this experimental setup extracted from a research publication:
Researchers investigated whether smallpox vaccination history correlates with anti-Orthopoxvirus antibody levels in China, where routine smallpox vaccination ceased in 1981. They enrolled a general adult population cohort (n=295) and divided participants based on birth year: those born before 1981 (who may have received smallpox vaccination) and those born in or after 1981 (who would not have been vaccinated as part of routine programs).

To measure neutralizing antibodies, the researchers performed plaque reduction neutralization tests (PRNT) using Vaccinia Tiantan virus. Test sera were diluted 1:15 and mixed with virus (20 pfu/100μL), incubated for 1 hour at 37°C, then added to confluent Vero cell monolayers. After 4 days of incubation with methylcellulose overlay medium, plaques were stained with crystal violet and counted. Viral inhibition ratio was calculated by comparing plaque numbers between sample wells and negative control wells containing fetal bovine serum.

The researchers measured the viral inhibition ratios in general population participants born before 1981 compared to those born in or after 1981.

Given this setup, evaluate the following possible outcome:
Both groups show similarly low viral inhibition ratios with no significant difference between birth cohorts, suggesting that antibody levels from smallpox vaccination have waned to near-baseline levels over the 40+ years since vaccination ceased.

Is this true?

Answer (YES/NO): NO